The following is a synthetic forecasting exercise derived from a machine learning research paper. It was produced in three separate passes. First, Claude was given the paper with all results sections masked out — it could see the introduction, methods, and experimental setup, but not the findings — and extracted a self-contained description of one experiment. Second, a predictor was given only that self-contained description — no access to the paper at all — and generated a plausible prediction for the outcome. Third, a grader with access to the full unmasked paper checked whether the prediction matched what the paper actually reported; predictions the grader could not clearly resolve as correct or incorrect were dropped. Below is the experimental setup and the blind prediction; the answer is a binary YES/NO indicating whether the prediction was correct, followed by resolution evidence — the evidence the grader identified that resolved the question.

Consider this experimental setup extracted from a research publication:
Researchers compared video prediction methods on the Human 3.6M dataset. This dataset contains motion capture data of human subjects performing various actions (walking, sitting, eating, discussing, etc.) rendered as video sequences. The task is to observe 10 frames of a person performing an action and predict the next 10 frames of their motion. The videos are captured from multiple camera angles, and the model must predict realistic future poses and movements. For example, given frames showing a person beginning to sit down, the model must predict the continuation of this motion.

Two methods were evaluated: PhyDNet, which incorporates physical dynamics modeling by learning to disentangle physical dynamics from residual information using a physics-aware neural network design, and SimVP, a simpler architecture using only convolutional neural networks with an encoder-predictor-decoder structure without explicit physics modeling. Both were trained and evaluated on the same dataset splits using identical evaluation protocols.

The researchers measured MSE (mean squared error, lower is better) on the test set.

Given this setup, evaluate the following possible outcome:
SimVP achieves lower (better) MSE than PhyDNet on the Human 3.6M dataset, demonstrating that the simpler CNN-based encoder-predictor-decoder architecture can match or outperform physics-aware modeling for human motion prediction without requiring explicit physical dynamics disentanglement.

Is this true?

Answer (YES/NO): YES